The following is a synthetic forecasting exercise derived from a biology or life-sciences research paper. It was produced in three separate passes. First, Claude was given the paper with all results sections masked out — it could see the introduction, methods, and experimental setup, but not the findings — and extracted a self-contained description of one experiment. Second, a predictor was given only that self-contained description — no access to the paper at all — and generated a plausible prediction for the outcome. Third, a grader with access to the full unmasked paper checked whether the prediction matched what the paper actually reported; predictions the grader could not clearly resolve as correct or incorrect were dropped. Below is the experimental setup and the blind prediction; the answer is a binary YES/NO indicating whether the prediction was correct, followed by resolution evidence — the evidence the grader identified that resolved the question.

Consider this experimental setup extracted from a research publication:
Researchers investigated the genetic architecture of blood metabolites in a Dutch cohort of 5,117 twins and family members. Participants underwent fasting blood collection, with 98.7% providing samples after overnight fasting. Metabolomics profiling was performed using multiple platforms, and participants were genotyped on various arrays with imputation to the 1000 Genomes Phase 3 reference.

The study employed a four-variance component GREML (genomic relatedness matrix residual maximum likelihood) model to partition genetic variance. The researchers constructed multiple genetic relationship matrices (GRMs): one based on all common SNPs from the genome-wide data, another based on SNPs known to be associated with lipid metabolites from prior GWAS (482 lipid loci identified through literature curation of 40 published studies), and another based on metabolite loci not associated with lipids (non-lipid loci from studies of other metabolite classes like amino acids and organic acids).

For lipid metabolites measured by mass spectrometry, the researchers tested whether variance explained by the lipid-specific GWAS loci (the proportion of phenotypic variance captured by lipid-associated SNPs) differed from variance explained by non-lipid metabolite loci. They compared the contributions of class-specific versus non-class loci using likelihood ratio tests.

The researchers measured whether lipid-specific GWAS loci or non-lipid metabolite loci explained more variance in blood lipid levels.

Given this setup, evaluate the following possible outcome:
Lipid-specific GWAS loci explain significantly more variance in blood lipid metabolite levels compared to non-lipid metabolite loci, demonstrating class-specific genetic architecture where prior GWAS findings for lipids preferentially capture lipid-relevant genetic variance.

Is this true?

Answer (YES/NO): YES